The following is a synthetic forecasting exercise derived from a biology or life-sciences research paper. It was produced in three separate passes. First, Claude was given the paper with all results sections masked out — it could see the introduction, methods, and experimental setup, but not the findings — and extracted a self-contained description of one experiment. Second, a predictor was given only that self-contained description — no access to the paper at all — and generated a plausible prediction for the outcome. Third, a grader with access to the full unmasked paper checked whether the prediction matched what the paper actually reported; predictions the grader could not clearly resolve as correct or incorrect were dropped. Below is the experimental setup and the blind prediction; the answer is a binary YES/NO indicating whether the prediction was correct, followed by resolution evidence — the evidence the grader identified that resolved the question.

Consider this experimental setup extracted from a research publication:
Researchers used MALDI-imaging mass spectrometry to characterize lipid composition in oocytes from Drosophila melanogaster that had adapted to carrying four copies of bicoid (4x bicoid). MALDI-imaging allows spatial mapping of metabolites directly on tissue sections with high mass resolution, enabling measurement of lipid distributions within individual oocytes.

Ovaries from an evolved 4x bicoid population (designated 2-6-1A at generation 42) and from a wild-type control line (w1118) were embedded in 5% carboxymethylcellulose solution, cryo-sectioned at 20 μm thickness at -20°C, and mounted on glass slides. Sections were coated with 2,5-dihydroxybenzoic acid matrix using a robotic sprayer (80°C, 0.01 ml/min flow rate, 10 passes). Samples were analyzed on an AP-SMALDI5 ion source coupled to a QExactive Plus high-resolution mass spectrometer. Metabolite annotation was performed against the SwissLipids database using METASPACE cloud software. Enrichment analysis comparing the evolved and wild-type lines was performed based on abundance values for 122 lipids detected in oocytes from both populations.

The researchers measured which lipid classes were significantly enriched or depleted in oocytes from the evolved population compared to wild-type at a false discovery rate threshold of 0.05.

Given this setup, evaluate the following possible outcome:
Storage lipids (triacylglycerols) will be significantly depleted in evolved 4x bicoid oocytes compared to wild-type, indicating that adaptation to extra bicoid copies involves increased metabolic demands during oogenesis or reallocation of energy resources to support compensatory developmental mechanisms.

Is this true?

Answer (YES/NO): NO